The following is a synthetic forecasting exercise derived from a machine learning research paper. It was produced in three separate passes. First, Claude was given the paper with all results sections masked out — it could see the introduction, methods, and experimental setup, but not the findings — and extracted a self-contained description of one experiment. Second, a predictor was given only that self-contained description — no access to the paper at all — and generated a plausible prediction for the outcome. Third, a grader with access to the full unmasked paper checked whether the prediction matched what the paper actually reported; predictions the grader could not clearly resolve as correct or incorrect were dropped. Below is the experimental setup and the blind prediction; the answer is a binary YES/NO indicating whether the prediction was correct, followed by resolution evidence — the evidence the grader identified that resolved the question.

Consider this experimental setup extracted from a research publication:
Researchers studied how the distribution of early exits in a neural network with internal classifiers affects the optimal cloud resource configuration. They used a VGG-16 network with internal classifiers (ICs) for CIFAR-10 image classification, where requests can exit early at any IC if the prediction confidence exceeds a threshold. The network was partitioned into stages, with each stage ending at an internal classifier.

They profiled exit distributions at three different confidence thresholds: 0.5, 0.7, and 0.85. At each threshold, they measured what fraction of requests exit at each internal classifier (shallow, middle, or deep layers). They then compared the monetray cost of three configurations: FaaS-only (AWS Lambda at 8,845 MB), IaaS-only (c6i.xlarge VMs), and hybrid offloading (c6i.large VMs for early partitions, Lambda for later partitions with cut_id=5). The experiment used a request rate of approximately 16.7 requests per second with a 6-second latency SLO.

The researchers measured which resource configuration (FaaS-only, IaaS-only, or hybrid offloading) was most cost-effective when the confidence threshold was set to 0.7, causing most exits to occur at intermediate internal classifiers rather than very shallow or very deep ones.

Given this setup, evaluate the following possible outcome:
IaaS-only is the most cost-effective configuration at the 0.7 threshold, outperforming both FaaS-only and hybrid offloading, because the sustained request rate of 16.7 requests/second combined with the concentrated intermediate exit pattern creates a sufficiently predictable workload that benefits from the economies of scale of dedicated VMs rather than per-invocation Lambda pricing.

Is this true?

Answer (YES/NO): NO